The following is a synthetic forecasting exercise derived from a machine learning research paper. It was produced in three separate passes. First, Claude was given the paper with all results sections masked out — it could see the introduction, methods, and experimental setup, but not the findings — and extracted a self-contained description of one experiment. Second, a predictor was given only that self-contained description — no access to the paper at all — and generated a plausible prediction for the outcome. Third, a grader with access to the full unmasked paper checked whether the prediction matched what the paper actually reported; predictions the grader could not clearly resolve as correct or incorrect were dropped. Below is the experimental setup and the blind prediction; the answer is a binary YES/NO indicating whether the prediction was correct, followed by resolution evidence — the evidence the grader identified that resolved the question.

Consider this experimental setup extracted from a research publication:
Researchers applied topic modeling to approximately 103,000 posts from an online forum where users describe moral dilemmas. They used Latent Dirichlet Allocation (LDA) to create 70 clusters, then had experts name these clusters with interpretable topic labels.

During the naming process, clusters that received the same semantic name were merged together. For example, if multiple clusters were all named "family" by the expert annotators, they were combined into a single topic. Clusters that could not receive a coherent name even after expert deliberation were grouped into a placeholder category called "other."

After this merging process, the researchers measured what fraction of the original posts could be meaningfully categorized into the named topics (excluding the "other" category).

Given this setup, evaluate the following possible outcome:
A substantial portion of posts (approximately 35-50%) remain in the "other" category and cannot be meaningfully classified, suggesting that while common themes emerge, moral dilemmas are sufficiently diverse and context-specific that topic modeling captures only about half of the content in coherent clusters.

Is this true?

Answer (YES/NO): NO